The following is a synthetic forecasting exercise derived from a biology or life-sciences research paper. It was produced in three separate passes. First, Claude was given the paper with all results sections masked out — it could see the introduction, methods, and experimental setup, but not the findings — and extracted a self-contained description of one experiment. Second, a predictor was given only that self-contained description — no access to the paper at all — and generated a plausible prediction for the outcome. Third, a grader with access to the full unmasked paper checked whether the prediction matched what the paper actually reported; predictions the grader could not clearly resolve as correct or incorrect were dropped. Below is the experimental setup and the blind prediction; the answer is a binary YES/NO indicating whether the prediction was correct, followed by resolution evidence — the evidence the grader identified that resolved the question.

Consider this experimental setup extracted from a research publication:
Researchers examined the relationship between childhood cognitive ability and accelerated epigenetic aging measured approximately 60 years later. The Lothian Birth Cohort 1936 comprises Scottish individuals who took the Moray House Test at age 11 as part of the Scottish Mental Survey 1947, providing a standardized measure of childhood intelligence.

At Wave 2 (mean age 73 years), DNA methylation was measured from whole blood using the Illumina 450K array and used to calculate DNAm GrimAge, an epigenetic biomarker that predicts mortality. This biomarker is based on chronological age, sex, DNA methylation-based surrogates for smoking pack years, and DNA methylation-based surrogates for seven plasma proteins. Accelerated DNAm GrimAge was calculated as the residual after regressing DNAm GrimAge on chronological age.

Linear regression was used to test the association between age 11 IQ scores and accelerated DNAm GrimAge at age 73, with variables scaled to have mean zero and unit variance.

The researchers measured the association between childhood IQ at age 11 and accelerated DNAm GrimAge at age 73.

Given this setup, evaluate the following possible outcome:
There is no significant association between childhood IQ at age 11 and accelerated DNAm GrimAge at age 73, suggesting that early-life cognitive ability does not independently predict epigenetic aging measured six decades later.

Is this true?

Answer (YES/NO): NO